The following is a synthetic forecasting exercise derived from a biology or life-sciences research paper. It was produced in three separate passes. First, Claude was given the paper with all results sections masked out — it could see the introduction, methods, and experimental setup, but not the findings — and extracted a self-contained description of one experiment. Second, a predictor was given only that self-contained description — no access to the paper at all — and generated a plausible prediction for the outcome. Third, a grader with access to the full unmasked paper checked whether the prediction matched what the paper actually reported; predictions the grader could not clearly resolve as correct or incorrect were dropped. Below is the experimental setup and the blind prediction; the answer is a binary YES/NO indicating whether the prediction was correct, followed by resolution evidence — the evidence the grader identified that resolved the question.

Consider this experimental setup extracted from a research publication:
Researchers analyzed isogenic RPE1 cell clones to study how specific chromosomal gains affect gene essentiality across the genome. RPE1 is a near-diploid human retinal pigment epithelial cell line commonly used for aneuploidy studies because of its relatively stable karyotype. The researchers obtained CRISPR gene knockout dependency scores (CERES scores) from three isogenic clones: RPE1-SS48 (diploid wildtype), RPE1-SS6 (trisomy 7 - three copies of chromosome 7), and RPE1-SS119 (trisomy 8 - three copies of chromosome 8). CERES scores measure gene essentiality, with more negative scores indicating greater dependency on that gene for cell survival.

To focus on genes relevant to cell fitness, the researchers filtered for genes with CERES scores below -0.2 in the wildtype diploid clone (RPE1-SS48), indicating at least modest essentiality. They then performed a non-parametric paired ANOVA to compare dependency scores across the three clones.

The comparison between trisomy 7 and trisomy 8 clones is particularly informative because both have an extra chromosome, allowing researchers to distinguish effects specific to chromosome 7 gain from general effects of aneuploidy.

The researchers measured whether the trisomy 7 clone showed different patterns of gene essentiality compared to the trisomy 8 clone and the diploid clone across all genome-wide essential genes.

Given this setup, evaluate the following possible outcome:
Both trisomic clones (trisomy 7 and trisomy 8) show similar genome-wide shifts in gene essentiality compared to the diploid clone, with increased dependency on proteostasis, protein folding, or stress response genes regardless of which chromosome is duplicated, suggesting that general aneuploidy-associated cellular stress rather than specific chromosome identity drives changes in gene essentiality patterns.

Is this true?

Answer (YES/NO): NO